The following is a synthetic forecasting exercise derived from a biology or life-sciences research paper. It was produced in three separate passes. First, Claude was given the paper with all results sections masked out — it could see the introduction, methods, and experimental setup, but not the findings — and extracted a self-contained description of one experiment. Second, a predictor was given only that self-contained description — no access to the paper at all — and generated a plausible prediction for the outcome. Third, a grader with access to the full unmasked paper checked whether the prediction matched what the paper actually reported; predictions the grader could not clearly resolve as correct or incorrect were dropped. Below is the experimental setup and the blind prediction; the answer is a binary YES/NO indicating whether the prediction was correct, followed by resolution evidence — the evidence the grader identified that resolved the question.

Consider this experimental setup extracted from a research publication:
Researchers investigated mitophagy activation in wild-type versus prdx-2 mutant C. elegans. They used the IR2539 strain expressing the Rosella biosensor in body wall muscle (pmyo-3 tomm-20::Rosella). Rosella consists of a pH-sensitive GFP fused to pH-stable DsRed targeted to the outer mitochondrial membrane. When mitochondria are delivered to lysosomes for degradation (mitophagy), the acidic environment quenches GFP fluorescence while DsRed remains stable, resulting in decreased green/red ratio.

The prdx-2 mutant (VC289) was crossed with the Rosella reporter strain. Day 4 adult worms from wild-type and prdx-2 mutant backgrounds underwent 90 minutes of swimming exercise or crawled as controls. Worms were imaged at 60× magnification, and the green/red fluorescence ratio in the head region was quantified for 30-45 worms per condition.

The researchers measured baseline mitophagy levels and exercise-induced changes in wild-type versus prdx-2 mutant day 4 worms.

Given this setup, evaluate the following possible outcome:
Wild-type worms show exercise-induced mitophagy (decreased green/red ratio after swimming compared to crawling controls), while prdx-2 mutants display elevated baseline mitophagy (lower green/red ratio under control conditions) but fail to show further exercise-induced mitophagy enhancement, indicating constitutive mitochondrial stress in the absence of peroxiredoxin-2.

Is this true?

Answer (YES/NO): NO